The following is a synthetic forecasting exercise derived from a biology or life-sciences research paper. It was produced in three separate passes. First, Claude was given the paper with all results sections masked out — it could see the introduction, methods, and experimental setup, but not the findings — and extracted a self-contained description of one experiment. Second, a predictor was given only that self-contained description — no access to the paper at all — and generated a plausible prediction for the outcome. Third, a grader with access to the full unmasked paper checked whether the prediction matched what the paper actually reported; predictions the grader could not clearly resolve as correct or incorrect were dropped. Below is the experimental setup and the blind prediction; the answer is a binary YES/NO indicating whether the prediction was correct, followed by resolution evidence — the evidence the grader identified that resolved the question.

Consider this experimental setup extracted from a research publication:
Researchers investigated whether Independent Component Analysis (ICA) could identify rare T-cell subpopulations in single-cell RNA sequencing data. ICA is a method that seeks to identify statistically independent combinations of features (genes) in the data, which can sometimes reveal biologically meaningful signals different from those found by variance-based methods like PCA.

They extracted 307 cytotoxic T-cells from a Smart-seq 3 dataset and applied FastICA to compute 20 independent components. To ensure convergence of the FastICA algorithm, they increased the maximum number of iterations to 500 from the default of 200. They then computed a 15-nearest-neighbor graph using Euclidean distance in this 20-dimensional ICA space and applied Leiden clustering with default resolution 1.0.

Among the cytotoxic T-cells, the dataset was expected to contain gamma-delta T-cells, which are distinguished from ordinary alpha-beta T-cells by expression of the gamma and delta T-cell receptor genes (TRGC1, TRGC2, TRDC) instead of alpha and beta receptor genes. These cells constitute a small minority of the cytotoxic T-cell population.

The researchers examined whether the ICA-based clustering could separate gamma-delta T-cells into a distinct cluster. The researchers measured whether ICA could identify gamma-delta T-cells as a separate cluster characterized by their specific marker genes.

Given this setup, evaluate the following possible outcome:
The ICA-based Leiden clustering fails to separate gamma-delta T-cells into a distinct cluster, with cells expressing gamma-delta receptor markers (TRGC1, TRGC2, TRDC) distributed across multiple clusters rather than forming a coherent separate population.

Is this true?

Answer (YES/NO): YES